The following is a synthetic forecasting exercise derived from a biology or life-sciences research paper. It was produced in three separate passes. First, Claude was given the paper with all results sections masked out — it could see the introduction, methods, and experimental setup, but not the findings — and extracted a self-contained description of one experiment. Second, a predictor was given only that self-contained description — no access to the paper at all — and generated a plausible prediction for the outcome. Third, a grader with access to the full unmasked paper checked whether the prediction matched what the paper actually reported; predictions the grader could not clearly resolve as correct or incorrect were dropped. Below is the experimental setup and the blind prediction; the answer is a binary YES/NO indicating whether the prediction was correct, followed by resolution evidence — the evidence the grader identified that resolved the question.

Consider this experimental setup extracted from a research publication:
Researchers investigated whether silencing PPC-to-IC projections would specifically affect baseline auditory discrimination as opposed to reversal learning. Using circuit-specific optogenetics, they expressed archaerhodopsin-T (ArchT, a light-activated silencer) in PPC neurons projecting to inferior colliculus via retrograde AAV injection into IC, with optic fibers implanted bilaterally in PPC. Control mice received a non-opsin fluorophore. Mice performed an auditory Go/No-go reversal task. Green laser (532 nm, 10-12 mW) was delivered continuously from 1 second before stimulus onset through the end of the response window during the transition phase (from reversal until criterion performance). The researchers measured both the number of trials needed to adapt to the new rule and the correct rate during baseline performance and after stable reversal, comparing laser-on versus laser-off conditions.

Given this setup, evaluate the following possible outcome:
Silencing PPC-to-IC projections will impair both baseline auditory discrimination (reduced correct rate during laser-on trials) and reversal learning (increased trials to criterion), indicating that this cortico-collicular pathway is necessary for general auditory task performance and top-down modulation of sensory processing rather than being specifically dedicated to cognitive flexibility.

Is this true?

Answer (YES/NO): NO